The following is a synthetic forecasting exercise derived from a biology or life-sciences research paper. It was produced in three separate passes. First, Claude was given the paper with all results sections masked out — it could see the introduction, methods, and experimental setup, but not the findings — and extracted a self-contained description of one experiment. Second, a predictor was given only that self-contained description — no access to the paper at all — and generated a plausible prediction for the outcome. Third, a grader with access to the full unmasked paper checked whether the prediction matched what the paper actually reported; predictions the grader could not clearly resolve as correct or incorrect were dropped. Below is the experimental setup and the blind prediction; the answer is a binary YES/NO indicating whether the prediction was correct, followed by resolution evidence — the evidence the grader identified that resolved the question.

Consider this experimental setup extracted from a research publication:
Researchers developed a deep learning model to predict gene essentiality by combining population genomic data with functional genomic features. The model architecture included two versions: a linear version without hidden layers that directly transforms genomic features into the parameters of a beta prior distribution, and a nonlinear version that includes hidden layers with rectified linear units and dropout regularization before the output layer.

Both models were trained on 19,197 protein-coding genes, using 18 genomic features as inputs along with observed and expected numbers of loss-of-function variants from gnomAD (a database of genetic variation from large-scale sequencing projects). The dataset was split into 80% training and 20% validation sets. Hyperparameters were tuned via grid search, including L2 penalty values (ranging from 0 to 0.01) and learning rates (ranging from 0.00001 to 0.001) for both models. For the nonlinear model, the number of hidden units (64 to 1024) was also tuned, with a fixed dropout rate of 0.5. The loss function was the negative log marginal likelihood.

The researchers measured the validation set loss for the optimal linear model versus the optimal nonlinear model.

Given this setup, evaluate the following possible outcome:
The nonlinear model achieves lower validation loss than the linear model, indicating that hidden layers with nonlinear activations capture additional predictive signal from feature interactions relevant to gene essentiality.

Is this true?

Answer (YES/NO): YES